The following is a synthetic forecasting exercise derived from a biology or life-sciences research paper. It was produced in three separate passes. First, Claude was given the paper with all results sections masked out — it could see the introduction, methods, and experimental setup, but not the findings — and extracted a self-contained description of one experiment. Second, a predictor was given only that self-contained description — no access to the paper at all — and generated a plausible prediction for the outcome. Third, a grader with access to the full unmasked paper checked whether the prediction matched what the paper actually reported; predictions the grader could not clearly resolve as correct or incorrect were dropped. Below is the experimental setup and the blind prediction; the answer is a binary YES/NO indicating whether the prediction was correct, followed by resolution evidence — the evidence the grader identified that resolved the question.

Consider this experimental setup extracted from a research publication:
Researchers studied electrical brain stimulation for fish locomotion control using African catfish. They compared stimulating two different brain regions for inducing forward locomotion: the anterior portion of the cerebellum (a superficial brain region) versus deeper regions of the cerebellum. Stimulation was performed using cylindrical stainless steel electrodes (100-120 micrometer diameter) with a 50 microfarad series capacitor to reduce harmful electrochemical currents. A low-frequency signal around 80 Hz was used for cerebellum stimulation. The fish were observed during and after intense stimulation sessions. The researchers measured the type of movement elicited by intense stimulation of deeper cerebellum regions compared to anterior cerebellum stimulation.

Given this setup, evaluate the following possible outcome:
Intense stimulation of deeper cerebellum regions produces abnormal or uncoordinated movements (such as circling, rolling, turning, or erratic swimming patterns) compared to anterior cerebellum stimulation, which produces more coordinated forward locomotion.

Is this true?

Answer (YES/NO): YES